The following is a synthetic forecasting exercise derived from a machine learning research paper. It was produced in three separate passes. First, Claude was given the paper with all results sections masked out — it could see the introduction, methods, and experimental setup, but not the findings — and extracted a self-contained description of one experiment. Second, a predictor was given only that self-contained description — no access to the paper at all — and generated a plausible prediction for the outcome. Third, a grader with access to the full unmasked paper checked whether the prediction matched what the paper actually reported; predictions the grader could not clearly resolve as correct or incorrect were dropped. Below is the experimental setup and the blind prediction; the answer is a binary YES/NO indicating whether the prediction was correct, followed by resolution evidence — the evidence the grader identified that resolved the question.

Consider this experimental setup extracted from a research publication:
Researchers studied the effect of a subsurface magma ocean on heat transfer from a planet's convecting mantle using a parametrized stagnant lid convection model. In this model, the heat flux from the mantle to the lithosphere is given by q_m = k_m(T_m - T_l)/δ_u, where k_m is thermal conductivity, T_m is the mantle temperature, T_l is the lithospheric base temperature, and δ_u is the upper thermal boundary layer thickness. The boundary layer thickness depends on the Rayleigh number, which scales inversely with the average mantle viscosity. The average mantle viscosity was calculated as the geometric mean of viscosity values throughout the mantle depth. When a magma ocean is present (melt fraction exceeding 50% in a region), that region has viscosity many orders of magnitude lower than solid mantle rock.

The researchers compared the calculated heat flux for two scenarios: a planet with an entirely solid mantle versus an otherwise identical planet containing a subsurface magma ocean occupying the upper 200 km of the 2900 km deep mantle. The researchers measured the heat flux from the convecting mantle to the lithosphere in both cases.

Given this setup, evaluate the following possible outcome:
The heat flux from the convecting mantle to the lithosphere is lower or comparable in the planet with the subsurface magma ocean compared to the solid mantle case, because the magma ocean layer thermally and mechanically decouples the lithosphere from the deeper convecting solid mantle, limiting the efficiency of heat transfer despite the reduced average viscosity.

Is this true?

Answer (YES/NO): NO